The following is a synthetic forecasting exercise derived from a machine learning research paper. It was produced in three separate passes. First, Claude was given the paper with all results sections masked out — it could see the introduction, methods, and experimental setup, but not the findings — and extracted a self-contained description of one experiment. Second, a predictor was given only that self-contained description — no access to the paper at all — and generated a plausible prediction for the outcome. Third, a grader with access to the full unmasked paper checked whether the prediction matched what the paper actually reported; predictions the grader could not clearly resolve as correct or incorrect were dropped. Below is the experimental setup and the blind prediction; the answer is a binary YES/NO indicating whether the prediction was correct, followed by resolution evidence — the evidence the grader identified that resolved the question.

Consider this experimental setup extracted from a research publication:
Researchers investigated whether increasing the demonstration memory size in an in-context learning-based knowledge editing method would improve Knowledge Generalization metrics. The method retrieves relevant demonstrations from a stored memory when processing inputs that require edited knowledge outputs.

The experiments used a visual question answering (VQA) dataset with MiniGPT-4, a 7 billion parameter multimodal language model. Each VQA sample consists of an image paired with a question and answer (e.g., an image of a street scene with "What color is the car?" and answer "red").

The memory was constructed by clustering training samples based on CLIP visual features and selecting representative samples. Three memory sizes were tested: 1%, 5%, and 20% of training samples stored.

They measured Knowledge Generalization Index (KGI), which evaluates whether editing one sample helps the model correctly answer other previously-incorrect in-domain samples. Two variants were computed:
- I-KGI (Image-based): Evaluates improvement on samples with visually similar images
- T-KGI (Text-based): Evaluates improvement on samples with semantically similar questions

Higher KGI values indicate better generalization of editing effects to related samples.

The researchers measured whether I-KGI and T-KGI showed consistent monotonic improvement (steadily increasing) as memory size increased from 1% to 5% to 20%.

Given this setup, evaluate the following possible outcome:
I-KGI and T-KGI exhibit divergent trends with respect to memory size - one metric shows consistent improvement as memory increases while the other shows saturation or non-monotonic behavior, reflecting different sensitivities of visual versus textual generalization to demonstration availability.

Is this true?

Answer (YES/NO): NO